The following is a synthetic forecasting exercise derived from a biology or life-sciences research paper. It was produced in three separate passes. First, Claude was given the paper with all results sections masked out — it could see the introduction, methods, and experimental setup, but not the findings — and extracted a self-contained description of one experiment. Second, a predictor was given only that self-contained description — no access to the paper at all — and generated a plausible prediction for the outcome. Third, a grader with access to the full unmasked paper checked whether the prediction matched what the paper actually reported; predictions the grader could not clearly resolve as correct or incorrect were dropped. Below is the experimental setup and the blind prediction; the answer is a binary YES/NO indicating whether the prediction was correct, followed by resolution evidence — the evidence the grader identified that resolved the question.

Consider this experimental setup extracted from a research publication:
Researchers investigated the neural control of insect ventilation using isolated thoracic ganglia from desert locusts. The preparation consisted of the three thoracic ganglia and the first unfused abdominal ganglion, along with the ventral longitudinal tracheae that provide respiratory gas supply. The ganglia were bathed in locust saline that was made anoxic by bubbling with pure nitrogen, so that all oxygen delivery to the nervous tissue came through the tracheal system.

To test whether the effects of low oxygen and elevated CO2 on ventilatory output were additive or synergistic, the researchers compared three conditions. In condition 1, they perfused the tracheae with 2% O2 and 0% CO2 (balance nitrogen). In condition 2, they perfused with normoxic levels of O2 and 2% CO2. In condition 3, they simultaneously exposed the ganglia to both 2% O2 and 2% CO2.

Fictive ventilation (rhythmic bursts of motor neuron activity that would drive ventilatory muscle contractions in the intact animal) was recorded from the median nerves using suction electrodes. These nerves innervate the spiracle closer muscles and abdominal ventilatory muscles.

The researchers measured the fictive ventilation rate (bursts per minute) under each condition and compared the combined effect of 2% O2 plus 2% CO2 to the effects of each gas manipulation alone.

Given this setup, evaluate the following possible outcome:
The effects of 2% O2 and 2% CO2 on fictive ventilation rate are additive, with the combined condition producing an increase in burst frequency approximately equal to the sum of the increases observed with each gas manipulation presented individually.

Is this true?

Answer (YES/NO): NO